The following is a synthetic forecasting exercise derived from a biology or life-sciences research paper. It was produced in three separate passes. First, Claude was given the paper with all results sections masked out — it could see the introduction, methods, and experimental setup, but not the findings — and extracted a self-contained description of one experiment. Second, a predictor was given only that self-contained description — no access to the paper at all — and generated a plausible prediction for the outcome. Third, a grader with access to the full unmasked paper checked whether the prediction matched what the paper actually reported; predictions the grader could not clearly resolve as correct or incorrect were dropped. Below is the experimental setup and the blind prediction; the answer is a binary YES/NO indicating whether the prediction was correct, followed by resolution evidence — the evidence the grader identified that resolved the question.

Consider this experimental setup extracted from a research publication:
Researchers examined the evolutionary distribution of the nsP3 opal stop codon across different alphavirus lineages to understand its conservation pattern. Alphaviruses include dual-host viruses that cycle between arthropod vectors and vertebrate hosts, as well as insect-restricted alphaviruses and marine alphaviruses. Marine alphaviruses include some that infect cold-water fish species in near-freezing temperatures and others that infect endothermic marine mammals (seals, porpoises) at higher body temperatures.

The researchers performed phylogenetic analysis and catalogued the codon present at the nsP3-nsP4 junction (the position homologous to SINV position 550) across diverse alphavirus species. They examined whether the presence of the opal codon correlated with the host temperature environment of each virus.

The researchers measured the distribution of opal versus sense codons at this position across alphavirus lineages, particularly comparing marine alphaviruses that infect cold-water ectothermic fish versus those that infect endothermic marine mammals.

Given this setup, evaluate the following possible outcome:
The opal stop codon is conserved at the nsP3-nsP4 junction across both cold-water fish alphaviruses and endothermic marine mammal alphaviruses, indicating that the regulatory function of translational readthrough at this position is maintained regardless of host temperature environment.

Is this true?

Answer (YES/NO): NO